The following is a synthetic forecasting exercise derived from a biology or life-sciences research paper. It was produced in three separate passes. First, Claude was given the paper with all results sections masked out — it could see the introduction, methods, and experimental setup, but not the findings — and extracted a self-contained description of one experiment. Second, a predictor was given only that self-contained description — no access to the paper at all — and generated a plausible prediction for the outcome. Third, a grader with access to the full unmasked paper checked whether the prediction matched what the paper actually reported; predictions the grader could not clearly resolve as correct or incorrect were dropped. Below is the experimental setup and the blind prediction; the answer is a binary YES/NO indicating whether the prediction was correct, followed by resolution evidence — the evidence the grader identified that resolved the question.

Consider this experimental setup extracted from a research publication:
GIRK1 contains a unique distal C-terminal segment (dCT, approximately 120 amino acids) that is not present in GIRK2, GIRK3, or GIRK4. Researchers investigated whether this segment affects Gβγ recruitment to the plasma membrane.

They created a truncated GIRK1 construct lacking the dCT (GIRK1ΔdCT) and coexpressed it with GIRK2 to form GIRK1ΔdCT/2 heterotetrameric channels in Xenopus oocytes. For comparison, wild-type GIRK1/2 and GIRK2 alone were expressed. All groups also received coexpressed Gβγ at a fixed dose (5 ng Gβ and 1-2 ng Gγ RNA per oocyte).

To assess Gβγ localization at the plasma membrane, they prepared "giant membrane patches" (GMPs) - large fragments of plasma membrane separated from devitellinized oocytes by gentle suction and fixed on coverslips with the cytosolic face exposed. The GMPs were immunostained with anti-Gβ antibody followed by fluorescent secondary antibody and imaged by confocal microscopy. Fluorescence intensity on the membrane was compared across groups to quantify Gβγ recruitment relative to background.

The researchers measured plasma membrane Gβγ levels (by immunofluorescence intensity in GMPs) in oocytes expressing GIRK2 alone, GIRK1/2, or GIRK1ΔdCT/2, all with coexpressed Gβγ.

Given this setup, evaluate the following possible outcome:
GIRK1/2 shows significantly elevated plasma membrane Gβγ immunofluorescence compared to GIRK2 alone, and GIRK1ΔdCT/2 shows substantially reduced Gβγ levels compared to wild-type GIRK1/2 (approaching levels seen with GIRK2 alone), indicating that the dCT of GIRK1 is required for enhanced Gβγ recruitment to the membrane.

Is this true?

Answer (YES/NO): YES